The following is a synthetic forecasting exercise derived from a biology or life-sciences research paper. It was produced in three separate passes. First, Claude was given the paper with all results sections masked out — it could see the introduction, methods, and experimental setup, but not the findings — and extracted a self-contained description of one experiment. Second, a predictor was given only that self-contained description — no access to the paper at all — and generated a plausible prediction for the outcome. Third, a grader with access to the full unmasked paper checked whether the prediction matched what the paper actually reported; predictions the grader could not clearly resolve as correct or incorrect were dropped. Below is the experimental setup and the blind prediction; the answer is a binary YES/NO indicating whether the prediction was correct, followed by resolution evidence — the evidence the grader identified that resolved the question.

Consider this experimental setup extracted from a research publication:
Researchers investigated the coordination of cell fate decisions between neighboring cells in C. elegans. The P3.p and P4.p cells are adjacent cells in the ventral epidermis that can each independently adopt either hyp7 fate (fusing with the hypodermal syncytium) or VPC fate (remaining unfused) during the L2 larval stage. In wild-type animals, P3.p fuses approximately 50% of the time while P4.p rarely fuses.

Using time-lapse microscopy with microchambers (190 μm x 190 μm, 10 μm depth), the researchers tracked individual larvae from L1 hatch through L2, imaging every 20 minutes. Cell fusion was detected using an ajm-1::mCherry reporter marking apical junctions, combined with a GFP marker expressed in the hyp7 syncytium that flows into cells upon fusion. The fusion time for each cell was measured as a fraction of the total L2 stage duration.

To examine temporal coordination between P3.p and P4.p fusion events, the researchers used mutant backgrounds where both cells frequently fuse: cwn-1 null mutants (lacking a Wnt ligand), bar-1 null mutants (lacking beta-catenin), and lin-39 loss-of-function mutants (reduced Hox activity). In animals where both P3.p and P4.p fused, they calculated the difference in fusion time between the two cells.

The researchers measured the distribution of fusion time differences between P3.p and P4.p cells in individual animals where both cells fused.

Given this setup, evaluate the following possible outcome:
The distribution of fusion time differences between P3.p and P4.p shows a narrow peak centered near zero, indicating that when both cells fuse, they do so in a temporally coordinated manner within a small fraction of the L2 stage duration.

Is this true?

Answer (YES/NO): YES